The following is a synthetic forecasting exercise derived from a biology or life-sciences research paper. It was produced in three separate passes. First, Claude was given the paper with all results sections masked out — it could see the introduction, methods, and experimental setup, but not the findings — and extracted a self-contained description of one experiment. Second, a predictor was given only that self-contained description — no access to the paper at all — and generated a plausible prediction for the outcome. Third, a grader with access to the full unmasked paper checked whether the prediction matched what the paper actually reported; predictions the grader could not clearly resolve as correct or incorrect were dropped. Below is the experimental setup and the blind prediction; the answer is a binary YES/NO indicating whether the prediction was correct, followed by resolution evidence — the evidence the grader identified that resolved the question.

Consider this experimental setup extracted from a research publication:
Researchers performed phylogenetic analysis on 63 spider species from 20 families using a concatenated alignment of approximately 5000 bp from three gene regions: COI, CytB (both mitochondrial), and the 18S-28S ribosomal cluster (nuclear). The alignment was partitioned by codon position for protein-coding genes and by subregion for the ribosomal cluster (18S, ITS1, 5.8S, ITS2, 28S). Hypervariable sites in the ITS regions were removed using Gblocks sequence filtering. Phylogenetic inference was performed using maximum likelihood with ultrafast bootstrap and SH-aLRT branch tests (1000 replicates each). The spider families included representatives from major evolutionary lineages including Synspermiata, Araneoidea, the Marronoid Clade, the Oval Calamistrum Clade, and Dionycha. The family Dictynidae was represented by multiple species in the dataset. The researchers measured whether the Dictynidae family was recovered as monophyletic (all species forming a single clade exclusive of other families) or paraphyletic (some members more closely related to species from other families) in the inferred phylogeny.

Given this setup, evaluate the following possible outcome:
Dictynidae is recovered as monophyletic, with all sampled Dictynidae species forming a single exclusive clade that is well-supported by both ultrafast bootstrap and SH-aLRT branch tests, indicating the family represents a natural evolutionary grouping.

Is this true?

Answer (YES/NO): NO